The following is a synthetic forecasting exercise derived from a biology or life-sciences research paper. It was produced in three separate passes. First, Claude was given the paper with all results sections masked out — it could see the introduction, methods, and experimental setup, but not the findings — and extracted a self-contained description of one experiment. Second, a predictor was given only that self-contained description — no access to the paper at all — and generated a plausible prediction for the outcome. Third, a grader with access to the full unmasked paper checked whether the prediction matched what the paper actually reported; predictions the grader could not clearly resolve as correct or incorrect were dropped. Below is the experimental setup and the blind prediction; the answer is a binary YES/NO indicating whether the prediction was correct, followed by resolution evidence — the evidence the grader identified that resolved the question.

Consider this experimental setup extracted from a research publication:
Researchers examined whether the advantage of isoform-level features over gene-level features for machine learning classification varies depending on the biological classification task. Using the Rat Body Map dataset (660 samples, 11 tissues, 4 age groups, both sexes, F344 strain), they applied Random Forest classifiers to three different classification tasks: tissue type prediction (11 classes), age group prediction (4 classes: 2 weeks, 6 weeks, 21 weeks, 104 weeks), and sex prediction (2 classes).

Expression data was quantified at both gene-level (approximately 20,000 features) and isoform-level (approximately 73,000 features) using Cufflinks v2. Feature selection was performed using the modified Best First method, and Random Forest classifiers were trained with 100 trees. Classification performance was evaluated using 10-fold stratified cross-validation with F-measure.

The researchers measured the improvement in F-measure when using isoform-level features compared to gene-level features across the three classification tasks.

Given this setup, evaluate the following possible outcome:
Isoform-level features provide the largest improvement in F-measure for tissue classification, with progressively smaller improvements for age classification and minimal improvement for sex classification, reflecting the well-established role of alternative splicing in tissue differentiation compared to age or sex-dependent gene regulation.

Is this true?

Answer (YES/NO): NO